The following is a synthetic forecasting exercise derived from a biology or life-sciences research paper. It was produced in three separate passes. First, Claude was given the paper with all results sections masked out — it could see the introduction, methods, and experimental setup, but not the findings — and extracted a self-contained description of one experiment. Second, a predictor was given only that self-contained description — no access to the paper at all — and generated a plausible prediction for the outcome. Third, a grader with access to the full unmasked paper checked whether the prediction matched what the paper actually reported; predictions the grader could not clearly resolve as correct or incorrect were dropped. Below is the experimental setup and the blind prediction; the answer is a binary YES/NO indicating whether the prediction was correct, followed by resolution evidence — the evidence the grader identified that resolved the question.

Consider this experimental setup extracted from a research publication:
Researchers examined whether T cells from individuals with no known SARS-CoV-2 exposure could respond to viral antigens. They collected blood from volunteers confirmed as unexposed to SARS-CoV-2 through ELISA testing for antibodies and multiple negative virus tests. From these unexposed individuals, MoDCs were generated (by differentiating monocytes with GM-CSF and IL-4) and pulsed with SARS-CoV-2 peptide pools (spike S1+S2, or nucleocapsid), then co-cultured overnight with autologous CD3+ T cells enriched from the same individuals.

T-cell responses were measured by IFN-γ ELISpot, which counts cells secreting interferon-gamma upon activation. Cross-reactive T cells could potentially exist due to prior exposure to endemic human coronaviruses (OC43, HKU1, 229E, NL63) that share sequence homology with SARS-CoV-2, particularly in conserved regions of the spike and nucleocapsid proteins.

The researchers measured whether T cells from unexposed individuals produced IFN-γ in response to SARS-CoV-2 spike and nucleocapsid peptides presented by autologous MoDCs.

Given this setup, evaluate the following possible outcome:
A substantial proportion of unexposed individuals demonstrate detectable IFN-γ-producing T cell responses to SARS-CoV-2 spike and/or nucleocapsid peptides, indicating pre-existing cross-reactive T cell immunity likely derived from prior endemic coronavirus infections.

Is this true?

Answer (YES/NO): NO